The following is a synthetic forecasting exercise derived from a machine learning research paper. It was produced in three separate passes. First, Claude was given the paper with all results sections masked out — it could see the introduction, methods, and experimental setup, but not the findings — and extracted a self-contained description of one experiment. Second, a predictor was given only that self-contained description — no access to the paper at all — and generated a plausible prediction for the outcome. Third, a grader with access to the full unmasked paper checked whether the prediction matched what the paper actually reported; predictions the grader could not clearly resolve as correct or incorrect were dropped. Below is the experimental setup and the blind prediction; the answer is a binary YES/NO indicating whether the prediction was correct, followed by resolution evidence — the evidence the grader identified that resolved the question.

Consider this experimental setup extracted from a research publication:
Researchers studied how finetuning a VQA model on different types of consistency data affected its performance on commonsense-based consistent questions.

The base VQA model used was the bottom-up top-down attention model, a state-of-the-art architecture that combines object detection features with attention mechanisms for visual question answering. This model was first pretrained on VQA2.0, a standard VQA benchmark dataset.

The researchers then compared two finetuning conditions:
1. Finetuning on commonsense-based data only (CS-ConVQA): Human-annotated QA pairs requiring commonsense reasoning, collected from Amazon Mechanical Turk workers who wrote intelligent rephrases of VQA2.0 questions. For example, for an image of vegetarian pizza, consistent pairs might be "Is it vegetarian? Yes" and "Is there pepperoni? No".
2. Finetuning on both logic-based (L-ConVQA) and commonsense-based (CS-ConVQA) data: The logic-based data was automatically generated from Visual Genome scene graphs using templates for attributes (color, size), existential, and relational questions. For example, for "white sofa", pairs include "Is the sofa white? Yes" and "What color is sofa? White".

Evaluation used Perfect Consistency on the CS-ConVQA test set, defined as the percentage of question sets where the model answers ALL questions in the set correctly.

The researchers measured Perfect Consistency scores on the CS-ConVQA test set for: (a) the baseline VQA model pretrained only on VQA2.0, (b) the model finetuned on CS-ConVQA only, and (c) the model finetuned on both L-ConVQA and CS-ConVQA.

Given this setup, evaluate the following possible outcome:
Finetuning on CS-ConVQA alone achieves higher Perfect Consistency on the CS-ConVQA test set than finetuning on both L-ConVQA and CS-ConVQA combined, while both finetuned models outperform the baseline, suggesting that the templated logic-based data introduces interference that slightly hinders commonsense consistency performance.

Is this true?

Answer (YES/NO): NO